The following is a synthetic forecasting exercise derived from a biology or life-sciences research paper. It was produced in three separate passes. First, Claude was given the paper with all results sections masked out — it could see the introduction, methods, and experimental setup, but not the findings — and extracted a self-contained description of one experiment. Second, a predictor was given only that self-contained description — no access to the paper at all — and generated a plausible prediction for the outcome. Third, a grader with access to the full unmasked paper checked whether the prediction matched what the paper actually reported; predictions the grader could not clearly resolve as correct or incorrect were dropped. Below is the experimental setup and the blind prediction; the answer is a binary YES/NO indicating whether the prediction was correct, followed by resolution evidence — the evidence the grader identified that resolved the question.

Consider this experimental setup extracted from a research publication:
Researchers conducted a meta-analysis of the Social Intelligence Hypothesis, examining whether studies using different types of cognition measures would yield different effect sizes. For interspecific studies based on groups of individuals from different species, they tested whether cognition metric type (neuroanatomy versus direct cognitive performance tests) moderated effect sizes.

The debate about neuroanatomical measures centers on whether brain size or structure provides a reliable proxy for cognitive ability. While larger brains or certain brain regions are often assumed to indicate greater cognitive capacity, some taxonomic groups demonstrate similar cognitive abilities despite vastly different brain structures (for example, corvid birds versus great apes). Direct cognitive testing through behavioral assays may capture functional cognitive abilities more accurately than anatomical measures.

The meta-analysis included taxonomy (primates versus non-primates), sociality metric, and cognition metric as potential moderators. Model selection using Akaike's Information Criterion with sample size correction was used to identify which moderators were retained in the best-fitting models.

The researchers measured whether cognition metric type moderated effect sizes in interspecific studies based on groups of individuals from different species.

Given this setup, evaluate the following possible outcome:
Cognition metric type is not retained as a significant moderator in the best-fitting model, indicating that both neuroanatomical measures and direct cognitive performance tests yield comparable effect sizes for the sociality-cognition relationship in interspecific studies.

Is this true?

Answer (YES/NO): YES